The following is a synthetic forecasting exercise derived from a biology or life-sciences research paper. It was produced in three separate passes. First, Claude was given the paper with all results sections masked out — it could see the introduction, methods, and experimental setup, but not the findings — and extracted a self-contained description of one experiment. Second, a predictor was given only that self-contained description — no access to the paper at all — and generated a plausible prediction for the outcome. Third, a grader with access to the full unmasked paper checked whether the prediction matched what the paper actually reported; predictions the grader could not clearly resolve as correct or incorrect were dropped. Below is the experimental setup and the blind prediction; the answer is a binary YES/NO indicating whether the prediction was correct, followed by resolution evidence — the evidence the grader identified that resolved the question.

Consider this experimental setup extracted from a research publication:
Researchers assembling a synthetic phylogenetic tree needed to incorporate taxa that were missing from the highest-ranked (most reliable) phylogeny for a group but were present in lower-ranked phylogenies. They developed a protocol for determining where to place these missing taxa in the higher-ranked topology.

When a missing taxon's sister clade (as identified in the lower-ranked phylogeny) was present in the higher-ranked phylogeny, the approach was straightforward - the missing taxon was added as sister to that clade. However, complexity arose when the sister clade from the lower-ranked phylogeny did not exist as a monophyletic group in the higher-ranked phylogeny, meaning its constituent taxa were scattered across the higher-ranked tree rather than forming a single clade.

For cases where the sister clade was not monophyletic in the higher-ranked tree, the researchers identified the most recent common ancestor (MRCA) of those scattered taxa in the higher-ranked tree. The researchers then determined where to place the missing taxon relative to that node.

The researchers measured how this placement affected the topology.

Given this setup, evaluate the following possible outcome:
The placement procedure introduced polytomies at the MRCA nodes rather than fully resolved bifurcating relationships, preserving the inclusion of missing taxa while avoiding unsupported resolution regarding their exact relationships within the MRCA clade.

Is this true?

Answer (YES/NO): YES